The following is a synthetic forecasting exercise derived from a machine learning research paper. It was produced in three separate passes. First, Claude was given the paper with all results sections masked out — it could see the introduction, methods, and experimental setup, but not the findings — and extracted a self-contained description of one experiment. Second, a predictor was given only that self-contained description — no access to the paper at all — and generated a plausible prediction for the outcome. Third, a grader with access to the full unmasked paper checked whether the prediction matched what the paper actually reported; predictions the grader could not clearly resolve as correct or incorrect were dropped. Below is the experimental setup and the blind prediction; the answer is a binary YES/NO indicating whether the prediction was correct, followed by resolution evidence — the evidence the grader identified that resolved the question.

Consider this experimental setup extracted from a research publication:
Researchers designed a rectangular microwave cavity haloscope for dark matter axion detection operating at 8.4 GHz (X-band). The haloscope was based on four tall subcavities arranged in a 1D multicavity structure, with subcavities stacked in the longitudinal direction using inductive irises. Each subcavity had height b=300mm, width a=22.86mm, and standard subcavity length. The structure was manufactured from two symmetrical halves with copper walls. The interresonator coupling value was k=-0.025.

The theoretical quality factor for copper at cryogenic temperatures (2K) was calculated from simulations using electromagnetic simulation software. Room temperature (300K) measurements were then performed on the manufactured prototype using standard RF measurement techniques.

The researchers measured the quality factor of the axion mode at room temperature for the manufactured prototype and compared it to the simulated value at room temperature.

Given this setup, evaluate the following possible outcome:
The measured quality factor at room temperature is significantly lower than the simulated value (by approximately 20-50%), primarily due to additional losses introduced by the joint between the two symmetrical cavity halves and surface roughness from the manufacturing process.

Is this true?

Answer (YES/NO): YES